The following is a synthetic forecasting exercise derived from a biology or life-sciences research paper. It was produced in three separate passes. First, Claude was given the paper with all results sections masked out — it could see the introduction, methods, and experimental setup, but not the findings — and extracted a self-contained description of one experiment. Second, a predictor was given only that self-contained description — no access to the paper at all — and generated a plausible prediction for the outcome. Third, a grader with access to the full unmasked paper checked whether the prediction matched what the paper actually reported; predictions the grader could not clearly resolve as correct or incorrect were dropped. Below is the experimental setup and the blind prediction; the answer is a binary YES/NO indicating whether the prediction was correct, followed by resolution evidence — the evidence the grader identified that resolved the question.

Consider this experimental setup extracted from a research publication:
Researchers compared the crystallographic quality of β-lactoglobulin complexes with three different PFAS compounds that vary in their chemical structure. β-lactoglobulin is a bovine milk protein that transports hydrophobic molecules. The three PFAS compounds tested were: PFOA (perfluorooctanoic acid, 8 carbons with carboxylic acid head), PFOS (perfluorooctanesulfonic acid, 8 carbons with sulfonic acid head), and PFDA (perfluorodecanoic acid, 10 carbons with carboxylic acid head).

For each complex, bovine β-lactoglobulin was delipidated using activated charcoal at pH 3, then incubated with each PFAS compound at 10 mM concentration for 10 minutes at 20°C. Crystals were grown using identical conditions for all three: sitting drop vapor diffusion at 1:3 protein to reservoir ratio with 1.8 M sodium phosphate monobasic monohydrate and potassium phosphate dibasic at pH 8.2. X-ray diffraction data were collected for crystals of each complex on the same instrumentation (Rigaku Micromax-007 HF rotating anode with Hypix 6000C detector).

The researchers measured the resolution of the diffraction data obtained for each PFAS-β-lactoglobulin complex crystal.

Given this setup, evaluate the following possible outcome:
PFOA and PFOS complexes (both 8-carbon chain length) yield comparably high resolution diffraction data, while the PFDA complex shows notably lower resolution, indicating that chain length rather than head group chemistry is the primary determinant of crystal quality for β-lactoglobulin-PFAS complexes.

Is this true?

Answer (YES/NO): NO